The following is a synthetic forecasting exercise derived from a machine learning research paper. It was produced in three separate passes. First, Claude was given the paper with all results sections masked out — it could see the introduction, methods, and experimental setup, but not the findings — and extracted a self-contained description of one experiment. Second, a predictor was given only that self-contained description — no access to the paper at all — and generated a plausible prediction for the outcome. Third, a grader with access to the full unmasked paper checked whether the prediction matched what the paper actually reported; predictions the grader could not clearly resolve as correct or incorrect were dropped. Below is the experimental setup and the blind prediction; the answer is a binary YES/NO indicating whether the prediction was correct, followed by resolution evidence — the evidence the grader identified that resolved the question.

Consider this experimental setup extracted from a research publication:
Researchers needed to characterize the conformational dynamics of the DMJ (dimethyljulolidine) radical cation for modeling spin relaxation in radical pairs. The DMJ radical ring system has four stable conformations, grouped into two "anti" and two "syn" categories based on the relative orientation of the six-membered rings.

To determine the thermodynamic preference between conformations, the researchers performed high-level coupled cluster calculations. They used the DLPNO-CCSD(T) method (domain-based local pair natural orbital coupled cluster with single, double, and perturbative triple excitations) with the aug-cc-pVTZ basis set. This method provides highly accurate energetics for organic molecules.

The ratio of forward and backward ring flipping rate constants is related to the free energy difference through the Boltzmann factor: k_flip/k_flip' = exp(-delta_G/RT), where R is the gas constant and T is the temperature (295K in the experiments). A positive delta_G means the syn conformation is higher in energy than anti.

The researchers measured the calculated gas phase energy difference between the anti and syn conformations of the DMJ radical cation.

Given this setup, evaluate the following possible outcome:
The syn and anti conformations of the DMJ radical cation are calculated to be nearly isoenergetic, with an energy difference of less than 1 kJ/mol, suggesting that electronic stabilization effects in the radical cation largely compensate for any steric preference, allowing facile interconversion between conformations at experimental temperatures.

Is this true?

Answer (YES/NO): NO